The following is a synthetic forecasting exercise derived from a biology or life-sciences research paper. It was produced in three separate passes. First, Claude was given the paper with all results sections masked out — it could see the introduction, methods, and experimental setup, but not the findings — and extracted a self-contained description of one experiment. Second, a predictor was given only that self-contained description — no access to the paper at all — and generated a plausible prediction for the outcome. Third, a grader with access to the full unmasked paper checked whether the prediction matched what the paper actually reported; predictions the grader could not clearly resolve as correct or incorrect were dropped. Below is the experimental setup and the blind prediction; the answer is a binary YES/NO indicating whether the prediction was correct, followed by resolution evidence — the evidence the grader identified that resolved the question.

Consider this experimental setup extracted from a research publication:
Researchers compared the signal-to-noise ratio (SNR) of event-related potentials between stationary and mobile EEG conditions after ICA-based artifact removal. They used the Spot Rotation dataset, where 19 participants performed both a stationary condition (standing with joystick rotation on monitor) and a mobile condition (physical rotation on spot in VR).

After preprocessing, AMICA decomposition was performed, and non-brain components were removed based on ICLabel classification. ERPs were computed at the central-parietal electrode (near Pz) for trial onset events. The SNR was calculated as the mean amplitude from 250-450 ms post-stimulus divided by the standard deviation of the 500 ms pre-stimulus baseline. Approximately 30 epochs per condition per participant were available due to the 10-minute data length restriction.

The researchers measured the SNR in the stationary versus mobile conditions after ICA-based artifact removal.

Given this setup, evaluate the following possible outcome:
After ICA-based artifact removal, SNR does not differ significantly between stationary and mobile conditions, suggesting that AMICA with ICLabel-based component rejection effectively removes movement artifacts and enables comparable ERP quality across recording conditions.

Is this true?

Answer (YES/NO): YES